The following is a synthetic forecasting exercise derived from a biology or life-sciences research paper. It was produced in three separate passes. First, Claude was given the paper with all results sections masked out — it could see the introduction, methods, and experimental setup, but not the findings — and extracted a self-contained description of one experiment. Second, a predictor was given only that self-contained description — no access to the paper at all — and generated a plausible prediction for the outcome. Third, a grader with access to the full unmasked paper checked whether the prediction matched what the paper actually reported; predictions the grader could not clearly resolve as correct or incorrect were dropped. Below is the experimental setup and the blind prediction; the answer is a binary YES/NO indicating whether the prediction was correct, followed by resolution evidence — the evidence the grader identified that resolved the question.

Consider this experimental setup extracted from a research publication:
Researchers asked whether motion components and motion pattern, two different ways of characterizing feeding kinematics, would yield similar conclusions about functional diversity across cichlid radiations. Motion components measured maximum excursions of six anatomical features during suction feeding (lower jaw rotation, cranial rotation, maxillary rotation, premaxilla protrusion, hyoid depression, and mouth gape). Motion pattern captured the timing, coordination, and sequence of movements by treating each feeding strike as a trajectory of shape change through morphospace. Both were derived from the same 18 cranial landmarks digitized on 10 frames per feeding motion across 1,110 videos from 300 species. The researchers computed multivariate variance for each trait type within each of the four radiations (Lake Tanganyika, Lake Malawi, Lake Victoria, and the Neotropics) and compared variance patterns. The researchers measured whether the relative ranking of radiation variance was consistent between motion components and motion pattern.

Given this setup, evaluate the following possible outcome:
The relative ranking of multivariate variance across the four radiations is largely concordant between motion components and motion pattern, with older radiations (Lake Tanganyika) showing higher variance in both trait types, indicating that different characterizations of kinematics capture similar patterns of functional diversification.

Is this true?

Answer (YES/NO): YES